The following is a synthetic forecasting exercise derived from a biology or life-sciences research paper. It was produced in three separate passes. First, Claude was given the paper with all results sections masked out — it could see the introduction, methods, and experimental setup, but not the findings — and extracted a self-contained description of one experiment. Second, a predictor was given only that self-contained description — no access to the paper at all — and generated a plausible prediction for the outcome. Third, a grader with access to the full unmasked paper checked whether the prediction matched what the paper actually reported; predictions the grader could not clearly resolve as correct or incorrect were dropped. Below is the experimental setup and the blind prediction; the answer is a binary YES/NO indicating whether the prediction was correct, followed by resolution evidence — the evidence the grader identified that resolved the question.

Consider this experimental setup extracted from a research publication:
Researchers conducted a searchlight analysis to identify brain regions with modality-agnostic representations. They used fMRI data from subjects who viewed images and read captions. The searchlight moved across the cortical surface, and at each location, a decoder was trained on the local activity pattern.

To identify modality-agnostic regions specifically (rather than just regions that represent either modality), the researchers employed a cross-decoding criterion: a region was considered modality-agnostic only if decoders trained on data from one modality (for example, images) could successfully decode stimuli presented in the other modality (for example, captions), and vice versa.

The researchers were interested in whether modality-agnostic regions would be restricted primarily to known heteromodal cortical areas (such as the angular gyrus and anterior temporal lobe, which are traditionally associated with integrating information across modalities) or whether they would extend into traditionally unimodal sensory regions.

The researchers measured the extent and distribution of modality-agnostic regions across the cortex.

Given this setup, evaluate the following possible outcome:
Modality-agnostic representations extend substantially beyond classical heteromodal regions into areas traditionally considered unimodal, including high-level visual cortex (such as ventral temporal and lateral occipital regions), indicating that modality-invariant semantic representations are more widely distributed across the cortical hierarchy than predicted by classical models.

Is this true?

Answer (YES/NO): YES